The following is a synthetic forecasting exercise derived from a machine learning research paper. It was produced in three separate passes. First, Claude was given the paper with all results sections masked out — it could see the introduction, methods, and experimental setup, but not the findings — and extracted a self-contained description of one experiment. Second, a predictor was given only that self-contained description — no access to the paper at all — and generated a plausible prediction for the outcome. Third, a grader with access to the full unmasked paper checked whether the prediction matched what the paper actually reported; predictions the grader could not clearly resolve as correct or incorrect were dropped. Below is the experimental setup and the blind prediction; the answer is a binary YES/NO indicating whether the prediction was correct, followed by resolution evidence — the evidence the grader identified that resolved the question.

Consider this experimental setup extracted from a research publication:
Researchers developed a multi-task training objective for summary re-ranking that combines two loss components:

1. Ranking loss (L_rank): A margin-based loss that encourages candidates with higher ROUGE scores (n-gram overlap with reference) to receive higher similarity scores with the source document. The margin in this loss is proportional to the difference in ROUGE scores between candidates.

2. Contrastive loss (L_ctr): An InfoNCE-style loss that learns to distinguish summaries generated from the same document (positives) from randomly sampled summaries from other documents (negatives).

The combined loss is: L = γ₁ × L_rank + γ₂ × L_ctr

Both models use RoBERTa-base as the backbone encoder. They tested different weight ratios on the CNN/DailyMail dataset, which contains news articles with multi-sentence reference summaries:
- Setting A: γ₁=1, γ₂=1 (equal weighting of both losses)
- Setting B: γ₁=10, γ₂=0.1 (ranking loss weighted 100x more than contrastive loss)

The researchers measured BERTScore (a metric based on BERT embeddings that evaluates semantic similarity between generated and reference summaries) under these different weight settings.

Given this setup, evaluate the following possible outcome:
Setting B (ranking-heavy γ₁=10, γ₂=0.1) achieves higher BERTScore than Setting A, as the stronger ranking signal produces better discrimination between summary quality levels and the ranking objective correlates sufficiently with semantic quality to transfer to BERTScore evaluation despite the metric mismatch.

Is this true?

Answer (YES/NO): YES